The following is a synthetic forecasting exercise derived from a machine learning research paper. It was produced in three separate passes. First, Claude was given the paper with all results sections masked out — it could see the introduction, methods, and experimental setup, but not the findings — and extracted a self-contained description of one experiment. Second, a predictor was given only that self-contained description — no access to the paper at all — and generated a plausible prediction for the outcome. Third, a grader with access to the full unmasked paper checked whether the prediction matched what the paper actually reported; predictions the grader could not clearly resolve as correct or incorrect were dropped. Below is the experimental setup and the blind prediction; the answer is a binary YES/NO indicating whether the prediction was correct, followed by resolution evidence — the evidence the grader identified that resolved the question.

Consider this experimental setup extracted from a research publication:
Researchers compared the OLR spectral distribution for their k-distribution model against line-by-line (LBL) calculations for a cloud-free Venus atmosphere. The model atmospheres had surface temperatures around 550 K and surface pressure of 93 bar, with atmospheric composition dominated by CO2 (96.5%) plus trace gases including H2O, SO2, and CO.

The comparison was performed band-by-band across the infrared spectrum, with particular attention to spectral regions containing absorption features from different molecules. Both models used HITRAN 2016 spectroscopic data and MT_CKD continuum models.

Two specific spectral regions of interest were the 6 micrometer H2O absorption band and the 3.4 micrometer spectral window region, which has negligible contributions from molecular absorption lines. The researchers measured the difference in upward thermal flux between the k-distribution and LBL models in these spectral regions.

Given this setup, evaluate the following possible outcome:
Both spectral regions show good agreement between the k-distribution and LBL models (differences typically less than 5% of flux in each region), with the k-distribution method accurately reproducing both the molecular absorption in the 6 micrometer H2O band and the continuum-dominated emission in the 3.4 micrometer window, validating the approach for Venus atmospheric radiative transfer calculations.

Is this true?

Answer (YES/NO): NO